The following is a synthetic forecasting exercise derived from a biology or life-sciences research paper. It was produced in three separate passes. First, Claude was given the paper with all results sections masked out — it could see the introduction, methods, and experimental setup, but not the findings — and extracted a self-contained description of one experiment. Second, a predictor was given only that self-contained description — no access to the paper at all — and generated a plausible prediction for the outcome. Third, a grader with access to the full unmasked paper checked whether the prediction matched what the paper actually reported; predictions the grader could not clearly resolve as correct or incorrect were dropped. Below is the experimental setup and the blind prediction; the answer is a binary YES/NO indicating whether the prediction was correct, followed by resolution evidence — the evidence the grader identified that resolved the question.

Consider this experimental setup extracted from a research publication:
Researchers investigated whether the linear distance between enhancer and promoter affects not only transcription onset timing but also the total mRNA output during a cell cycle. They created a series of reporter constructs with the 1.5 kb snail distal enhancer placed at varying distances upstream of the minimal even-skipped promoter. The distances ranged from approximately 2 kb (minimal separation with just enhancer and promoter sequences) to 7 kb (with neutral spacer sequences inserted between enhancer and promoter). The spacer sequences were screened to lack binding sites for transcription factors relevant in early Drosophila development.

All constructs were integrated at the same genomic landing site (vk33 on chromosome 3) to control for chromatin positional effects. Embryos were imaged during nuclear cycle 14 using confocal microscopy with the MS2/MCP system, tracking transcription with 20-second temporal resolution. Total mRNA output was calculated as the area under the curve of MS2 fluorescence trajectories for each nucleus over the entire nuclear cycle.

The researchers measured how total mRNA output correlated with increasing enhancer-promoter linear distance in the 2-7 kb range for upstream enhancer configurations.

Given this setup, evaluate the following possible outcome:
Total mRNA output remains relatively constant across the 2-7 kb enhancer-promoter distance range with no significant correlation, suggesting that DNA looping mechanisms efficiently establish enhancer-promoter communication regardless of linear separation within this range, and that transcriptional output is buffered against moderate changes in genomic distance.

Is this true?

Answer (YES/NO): NO